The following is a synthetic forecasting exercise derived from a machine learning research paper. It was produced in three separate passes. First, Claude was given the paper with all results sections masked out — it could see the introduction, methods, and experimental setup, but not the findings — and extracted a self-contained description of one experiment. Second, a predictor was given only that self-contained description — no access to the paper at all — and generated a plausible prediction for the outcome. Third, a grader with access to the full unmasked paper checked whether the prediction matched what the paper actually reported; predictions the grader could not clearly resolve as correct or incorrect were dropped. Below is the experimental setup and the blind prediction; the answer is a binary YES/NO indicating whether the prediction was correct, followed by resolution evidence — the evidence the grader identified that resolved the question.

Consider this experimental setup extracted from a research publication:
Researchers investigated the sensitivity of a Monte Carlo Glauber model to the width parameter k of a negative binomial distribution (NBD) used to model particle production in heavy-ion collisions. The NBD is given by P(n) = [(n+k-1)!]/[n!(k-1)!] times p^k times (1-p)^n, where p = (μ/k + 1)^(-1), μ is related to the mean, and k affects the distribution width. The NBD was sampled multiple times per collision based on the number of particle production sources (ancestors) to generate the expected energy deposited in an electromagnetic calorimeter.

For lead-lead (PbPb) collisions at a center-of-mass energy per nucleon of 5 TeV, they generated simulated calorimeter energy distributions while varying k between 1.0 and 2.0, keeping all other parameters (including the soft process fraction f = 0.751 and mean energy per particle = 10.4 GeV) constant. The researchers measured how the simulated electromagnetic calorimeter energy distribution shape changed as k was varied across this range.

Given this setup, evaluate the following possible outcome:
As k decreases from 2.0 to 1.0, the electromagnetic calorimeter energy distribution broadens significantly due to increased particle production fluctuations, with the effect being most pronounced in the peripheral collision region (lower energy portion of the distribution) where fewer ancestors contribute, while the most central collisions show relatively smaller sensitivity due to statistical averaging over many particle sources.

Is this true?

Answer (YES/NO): NO